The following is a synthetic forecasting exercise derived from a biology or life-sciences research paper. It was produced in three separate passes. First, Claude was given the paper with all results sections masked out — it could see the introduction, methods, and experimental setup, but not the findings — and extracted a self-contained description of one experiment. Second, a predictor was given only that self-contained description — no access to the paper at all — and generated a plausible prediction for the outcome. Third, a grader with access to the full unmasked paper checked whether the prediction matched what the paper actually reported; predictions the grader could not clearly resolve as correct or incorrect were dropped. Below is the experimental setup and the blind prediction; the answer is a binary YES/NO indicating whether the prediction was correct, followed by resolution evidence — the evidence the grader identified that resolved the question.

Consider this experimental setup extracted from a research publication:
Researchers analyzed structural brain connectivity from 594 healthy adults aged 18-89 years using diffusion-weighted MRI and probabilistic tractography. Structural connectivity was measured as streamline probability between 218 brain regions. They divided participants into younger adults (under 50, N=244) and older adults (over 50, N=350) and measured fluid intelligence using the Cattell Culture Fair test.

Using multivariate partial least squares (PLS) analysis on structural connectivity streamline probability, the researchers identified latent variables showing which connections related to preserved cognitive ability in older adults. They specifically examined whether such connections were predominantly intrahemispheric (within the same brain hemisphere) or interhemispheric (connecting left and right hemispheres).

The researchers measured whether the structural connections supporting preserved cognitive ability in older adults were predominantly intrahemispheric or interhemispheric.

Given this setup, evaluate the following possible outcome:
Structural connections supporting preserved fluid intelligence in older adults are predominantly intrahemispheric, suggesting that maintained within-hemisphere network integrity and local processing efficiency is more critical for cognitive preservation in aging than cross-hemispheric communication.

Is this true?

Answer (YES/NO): YES